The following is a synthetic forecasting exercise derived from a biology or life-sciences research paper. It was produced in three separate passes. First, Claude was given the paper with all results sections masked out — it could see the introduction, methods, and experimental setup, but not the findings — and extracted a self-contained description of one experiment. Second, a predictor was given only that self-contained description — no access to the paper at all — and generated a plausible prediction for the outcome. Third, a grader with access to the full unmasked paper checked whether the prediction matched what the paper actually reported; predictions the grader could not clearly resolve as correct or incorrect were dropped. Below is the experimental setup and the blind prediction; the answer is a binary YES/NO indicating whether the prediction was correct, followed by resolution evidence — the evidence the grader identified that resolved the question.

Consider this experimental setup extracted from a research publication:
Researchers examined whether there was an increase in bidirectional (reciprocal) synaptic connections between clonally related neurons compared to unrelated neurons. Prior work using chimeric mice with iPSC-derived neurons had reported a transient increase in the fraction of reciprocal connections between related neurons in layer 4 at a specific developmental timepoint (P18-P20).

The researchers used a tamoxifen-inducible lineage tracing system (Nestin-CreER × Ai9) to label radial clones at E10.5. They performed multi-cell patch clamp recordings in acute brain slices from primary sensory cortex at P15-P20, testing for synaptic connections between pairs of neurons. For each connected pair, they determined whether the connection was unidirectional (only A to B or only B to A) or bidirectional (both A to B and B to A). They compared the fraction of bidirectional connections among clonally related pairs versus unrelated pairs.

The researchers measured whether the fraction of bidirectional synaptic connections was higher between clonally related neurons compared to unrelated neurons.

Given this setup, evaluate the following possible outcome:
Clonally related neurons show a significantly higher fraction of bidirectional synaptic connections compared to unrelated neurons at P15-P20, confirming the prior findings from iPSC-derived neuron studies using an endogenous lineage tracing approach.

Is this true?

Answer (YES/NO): NO